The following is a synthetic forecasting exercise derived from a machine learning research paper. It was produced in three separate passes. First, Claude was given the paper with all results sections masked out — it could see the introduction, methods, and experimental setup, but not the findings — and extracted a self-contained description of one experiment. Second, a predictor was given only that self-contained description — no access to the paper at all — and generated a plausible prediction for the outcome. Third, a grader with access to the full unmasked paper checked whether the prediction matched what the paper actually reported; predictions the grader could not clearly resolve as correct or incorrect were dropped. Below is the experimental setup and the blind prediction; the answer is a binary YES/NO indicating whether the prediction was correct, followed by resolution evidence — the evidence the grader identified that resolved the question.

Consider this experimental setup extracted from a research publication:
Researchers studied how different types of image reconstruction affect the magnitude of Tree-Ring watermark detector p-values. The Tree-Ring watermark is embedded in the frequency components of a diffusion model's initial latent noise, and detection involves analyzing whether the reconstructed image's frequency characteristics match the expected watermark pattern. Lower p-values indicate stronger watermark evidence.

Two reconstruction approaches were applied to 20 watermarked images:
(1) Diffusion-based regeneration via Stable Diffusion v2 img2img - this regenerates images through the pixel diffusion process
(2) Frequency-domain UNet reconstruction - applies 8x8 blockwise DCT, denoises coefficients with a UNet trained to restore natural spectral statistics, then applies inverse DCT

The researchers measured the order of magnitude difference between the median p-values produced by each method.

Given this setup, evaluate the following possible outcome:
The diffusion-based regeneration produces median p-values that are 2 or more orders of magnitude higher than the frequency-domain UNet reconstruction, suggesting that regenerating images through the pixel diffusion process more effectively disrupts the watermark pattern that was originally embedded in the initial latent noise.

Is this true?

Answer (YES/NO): NO